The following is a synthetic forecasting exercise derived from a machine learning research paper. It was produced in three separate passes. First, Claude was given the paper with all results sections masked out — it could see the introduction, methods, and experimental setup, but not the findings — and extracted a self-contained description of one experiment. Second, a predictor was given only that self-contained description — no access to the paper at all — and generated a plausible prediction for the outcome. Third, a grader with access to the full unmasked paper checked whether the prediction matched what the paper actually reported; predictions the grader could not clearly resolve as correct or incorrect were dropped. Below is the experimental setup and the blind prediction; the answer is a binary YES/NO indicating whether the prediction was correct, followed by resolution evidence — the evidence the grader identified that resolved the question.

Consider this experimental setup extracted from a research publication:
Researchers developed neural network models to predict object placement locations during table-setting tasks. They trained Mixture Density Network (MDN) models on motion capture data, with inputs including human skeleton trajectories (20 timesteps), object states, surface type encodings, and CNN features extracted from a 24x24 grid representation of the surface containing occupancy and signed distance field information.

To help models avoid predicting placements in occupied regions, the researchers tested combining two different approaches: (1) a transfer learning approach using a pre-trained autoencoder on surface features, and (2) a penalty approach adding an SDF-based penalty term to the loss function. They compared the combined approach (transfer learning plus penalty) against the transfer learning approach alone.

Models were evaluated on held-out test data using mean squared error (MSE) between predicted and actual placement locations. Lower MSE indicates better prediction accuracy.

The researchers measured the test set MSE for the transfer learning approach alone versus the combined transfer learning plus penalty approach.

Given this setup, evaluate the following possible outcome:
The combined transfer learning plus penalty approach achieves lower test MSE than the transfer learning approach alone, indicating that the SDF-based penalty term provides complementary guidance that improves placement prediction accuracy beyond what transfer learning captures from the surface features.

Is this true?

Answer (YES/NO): NO